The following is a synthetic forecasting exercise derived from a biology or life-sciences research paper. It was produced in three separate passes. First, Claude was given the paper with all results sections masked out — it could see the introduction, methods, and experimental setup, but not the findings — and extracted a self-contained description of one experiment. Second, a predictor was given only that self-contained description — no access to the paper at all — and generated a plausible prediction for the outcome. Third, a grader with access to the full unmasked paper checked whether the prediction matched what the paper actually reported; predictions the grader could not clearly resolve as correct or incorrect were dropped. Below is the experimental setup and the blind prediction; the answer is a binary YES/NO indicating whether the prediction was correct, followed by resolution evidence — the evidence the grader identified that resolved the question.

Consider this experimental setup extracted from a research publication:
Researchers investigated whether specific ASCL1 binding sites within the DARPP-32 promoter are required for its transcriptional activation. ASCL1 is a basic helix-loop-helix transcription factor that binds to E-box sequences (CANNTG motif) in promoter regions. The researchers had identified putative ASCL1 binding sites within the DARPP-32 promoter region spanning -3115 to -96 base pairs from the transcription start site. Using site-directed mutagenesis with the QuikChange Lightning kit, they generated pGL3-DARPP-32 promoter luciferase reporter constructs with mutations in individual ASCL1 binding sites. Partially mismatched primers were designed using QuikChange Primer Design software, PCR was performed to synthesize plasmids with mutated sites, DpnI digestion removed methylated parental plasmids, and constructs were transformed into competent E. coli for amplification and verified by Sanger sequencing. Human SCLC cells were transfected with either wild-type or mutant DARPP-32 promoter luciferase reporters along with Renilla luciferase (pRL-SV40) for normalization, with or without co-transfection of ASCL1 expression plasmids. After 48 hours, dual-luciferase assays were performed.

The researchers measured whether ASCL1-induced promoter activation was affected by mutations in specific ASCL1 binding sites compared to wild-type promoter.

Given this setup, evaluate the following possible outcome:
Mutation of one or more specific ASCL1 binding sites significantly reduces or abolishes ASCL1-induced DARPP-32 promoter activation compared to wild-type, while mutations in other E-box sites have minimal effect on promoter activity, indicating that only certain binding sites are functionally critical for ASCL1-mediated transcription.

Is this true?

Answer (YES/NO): NO